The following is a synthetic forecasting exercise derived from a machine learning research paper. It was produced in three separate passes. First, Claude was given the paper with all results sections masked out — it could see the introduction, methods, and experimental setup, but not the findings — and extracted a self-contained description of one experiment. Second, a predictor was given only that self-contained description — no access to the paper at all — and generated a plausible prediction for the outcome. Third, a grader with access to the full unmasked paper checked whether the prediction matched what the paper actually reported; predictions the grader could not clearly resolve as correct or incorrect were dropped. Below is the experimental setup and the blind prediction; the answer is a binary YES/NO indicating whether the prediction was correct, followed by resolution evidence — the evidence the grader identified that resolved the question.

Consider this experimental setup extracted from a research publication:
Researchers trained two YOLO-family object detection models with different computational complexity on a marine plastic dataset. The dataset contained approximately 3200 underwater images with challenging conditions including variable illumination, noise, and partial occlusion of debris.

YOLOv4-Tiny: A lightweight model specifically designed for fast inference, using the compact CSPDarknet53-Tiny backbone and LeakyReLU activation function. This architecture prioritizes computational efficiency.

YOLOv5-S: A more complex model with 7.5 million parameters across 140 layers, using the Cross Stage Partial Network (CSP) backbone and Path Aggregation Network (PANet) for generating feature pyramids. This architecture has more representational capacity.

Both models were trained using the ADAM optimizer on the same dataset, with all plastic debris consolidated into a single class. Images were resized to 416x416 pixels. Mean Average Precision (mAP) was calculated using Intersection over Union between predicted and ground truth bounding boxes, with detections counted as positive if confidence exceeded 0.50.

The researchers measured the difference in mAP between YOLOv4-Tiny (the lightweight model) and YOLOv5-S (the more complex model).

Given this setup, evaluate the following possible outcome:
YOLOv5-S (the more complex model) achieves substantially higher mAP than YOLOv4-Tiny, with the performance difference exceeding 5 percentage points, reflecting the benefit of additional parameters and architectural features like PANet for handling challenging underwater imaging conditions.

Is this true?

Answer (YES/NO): NO